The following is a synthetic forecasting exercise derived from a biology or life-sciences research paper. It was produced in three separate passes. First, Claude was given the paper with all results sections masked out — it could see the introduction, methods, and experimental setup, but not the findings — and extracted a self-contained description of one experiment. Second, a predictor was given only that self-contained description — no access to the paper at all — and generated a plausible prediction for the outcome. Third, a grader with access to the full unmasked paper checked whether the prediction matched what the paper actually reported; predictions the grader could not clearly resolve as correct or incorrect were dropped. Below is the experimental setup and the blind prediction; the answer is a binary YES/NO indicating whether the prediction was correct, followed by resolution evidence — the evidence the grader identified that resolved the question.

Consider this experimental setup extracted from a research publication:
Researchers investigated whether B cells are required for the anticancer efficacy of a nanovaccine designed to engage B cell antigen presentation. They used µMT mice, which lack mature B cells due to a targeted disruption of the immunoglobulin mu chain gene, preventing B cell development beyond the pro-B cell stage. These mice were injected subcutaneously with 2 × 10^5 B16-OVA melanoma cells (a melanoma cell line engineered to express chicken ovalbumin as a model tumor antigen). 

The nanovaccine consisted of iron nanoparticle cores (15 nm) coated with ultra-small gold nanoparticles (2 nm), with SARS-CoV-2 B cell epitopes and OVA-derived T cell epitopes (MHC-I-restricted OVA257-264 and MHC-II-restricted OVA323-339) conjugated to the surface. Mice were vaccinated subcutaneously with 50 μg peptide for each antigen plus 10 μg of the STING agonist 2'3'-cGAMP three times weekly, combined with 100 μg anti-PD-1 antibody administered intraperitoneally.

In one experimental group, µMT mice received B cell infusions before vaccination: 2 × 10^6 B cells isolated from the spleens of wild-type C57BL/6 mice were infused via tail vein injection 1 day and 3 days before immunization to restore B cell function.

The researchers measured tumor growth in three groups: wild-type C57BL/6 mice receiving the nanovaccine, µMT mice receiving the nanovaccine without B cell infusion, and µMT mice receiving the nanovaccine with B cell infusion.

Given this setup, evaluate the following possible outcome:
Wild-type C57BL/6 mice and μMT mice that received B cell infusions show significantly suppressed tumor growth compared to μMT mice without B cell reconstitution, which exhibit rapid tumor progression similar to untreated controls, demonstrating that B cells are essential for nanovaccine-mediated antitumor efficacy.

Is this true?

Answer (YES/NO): YES